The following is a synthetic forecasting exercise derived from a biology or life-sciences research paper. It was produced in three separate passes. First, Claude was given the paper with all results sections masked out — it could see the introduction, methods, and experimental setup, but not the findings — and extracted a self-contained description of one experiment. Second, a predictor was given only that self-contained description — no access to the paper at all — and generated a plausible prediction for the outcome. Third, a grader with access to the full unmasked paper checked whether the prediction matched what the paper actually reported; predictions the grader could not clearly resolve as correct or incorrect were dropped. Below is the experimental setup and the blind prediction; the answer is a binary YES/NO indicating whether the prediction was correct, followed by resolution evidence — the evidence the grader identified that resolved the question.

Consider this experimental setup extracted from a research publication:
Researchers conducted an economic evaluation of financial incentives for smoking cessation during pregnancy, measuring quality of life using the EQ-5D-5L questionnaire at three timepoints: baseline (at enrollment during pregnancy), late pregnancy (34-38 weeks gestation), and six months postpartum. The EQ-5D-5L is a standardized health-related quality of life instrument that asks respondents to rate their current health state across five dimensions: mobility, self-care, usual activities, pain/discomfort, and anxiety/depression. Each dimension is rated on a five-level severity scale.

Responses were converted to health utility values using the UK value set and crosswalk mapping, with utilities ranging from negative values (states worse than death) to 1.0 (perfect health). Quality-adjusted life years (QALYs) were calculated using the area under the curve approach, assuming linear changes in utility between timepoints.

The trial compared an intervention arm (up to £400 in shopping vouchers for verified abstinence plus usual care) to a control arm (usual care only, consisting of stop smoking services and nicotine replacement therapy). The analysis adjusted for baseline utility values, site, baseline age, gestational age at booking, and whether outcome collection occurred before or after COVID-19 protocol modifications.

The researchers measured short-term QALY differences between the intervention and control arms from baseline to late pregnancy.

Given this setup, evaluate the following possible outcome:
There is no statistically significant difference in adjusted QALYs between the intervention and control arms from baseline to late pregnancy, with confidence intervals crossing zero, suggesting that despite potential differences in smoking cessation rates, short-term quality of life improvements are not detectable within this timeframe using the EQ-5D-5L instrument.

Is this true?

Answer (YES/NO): YES